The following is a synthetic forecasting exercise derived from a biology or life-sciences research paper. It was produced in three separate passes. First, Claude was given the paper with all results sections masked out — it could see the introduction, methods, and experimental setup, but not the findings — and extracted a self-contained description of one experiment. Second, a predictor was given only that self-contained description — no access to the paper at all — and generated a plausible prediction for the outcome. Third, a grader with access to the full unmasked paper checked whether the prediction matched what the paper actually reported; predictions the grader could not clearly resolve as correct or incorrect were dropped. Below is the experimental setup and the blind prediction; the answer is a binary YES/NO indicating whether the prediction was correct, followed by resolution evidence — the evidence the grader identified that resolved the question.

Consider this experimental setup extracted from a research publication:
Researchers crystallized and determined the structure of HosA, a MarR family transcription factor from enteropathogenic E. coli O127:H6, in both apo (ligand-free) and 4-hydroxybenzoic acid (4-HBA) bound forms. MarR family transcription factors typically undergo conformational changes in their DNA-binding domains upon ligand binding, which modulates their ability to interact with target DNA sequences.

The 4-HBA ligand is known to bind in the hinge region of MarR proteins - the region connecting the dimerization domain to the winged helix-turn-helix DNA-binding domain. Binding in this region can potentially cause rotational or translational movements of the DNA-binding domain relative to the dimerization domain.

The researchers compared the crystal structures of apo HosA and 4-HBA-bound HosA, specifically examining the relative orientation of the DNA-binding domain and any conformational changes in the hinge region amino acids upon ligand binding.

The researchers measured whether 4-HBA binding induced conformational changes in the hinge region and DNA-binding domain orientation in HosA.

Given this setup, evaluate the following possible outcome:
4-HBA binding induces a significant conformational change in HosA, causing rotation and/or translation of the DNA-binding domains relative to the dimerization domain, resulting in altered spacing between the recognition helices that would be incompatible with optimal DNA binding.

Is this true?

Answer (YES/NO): NO